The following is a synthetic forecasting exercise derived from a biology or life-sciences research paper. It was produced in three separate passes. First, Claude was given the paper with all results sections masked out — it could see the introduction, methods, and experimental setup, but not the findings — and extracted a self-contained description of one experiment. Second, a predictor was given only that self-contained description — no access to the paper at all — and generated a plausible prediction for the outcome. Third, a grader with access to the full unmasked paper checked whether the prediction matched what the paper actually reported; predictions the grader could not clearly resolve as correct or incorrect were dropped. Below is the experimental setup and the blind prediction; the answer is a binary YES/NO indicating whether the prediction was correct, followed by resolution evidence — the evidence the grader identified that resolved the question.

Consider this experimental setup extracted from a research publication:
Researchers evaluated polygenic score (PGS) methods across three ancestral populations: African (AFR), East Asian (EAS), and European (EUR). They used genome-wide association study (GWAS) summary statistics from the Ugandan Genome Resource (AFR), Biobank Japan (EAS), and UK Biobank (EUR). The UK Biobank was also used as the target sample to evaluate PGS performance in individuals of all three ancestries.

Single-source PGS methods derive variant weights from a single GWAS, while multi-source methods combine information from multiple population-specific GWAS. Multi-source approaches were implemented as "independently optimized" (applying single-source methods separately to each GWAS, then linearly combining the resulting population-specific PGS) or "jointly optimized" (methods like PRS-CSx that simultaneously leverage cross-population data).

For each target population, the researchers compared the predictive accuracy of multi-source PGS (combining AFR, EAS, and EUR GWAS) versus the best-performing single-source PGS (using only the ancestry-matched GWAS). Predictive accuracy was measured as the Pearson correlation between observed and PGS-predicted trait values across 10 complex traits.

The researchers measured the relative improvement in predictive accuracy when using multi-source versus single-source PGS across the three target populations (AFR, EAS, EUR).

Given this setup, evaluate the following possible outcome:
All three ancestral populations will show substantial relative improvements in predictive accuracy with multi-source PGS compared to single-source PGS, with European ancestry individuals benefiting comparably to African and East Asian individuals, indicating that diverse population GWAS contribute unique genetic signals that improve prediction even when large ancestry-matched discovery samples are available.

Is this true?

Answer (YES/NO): NO